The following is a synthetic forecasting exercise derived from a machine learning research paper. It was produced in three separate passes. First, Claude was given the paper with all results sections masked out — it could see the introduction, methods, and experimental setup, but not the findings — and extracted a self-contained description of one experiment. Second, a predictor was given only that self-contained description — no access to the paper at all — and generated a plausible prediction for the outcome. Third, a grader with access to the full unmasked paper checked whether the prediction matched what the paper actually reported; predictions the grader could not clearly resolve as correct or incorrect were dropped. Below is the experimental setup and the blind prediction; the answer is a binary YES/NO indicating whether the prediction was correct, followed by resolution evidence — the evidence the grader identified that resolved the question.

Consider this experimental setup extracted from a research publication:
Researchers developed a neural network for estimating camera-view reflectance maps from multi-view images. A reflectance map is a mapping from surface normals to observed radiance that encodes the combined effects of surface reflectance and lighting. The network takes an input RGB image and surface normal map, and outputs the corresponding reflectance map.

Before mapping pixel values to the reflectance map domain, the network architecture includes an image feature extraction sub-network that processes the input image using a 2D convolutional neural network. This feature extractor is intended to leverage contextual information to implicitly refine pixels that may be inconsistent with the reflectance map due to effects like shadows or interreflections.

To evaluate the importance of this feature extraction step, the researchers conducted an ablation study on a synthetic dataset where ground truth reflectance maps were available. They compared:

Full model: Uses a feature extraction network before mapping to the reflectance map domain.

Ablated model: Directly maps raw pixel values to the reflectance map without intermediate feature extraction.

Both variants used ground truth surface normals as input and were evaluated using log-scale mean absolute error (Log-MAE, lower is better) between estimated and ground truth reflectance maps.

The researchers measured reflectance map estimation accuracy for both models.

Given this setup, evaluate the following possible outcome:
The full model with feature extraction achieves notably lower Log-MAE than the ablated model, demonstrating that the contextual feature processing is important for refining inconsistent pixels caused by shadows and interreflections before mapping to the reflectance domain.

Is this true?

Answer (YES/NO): NO